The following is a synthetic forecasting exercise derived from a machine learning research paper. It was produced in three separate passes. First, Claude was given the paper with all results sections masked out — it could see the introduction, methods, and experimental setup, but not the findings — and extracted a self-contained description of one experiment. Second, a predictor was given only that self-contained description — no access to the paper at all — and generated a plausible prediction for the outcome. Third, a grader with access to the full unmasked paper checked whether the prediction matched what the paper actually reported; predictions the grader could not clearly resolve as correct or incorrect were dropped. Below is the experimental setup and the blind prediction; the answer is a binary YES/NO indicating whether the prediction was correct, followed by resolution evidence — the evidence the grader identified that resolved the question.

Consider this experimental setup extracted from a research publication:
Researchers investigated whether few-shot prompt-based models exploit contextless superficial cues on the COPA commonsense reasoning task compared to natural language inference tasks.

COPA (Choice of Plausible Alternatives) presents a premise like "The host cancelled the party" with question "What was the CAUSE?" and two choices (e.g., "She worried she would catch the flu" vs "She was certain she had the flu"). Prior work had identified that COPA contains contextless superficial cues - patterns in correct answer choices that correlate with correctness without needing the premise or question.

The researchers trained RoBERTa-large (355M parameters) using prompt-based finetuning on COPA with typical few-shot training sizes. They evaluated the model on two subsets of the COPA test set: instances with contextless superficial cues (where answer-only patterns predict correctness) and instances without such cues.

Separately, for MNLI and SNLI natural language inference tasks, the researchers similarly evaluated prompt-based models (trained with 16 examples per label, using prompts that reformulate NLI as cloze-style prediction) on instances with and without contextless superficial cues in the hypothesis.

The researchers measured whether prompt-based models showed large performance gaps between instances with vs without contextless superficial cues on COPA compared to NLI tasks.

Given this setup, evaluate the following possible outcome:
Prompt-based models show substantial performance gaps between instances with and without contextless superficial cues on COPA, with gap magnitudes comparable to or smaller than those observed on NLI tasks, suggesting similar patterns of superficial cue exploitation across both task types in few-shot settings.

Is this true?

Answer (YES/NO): NO